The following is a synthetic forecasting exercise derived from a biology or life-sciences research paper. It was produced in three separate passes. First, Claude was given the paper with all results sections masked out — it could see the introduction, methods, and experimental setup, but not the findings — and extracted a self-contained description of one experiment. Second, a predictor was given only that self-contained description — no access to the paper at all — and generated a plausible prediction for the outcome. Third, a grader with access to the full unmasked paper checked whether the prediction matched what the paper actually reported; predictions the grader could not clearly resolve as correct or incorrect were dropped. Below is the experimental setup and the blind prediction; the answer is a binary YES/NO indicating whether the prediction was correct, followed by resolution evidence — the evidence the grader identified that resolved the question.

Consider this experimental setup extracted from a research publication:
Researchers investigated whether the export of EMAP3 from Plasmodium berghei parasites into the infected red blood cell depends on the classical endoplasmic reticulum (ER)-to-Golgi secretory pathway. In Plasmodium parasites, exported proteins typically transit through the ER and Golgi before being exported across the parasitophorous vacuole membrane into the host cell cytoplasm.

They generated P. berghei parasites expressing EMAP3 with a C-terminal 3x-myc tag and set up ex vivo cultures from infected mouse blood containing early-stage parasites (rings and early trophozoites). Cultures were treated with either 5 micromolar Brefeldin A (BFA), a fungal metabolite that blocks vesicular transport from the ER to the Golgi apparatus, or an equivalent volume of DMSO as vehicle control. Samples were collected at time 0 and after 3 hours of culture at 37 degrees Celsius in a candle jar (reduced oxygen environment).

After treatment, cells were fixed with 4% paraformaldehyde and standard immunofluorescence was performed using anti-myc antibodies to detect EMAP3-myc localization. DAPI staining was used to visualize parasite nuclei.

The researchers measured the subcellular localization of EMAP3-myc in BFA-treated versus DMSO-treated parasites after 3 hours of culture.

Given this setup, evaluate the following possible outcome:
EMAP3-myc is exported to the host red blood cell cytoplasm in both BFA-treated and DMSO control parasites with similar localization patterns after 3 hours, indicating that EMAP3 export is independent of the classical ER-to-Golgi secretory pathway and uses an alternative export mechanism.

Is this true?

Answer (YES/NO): NO